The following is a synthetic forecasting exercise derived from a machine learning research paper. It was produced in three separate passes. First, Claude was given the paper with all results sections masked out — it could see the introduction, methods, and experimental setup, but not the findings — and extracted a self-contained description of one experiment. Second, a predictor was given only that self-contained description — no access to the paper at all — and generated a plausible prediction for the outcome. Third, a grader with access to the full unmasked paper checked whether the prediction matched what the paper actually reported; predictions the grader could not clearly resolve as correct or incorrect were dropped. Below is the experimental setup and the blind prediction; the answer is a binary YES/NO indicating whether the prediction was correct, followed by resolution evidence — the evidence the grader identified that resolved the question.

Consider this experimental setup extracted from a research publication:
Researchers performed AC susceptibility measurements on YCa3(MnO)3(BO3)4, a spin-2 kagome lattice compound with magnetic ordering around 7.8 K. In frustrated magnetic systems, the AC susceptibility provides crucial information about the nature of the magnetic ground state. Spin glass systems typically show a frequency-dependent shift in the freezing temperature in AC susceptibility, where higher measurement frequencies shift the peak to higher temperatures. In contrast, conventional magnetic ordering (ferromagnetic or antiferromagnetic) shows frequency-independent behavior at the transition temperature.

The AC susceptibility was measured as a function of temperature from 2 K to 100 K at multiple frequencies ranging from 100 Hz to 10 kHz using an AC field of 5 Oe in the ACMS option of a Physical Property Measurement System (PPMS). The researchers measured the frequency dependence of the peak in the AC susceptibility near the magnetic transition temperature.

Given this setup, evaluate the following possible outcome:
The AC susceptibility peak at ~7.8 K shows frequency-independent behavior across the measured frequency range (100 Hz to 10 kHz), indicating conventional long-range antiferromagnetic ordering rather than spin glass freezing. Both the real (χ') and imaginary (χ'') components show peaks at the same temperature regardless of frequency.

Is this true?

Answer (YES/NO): NO